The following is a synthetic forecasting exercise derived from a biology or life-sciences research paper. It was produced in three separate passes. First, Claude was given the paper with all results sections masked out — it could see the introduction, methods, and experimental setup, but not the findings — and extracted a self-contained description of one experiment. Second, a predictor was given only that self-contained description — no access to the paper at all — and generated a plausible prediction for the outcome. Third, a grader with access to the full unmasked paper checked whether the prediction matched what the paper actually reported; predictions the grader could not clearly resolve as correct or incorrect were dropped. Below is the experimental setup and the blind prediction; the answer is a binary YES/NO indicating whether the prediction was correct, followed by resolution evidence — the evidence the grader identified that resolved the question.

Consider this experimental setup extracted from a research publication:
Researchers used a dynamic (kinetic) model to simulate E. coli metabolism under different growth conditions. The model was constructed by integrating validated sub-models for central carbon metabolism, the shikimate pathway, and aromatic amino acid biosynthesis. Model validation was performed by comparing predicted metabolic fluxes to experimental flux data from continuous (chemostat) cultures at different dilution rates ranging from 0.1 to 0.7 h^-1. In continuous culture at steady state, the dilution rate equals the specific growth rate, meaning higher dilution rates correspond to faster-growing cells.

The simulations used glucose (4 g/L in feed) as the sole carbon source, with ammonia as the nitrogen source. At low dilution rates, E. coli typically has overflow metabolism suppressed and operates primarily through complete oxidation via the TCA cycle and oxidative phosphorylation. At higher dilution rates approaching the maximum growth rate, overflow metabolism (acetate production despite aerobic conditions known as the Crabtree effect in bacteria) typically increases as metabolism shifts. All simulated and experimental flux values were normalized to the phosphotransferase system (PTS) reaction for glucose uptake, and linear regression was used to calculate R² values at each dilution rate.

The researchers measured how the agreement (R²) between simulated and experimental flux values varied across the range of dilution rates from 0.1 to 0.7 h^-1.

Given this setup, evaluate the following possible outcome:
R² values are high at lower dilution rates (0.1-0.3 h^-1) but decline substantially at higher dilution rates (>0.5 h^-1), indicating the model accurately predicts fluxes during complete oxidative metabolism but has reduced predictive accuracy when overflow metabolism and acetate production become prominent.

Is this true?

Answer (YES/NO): NO